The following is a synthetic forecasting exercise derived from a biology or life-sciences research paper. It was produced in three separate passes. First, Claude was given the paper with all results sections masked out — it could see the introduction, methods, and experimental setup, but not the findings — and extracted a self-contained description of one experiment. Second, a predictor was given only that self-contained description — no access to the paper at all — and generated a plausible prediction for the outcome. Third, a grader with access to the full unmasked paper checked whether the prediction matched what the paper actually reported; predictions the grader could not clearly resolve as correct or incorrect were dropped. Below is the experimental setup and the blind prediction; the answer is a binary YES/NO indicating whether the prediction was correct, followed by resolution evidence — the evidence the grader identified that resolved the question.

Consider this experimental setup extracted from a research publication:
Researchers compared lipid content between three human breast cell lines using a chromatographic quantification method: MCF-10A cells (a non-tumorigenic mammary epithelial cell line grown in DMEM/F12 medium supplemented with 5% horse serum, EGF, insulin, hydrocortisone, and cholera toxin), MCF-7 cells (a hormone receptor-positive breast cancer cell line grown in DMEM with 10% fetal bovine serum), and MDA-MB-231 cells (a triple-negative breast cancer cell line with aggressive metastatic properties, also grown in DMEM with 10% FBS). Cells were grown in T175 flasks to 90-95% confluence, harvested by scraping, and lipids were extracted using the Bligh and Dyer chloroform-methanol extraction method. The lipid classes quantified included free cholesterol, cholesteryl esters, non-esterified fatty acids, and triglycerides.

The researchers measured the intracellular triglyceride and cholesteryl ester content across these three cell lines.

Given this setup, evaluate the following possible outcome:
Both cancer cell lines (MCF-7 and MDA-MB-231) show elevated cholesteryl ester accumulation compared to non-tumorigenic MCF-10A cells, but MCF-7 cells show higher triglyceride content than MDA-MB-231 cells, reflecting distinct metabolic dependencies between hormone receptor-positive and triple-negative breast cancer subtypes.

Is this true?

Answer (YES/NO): NO